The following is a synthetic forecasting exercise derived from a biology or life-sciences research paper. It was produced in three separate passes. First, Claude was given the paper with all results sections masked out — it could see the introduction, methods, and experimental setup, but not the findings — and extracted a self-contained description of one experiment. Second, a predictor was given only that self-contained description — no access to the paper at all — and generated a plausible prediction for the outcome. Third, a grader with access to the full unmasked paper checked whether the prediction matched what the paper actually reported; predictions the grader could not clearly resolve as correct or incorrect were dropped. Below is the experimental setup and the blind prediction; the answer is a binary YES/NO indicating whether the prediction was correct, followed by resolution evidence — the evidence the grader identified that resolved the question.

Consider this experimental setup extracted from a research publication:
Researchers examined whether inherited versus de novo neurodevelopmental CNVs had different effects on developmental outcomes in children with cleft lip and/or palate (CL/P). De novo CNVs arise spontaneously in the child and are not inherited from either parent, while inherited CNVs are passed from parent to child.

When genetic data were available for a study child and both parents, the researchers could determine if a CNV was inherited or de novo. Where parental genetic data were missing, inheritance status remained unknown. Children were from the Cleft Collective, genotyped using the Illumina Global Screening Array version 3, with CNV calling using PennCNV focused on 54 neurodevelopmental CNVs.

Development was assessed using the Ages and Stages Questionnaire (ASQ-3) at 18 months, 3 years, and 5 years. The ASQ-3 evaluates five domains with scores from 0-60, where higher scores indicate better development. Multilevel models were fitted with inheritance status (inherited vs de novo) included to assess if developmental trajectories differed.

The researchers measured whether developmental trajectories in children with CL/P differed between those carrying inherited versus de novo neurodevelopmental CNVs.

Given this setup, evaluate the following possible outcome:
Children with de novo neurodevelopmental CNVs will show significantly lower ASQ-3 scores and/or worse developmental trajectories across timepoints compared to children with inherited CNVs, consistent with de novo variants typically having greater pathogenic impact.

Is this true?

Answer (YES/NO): NO